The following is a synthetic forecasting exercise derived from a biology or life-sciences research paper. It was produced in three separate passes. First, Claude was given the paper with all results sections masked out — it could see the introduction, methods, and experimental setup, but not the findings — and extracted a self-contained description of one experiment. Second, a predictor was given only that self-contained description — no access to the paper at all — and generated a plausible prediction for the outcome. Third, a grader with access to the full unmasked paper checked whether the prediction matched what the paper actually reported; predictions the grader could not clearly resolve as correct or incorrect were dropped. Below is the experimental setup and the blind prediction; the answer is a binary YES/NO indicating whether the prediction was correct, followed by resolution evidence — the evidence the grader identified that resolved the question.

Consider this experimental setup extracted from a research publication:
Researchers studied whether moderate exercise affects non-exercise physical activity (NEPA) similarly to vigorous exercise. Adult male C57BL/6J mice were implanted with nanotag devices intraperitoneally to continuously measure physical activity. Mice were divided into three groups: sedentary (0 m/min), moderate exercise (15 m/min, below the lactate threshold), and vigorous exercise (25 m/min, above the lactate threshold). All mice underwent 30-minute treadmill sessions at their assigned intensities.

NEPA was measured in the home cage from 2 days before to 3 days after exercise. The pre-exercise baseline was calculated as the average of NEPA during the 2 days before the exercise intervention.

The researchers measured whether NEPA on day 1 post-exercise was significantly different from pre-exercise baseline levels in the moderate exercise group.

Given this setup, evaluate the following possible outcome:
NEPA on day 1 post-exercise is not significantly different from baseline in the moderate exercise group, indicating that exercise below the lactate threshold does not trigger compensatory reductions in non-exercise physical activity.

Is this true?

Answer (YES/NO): YES